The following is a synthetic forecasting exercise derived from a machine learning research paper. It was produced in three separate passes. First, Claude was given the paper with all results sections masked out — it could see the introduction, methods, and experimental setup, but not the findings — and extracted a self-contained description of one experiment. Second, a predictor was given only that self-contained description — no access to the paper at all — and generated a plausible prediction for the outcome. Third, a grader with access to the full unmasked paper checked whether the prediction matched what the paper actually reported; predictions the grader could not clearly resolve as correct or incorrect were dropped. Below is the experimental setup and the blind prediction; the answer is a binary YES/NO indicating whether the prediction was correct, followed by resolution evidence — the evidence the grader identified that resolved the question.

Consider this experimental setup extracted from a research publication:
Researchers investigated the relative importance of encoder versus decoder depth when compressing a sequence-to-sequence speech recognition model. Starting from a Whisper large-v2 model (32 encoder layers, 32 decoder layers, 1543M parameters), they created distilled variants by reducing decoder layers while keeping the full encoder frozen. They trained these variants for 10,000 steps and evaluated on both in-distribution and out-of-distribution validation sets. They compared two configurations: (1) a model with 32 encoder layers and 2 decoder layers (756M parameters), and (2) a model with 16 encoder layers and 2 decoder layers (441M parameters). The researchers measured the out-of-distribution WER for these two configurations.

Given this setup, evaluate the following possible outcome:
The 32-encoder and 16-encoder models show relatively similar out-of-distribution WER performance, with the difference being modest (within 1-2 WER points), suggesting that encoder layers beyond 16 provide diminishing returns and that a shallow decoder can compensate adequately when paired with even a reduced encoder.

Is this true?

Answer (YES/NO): NO